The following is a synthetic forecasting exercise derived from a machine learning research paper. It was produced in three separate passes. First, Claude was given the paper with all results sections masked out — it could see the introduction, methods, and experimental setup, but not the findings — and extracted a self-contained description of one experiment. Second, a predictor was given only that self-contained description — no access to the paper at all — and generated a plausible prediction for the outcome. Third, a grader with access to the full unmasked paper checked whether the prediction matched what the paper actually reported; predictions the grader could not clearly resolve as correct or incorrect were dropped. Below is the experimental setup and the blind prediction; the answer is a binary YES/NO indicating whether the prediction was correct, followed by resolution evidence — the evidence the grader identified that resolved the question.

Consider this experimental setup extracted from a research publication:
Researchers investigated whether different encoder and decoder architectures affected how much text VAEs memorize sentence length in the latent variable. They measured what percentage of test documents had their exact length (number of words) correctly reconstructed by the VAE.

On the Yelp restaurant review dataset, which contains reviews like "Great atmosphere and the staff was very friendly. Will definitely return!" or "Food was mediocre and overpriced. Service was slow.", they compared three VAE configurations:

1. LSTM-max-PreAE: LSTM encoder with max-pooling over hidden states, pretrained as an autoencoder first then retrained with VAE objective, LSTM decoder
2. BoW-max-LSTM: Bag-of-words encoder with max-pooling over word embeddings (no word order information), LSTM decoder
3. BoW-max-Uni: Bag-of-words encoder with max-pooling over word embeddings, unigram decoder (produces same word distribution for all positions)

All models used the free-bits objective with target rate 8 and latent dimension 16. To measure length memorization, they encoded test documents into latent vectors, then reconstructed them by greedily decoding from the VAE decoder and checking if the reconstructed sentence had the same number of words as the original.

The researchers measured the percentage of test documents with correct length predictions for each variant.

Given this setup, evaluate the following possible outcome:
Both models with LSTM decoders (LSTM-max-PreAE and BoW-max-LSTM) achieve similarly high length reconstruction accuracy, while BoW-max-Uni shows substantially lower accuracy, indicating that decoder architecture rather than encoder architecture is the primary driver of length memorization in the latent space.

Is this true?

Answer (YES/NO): NO